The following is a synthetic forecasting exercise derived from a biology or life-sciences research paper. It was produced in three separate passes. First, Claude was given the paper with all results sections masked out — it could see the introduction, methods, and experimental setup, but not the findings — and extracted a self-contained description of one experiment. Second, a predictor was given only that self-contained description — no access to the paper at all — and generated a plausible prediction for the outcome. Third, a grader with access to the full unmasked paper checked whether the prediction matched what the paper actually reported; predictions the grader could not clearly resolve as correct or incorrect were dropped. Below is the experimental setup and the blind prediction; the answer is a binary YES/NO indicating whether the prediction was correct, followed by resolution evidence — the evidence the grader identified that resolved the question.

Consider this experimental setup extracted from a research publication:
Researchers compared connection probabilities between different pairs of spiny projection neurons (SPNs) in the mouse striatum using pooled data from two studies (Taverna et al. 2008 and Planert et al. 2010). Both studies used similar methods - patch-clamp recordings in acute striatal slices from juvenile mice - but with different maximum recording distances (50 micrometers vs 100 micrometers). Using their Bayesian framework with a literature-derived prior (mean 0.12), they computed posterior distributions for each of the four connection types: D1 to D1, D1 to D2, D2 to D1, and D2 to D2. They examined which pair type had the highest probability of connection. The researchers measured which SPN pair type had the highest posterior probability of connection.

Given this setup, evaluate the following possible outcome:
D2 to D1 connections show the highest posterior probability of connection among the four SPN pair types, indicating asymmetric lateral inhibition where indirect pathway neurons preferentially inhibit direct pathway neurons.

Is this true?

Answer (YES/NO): NO